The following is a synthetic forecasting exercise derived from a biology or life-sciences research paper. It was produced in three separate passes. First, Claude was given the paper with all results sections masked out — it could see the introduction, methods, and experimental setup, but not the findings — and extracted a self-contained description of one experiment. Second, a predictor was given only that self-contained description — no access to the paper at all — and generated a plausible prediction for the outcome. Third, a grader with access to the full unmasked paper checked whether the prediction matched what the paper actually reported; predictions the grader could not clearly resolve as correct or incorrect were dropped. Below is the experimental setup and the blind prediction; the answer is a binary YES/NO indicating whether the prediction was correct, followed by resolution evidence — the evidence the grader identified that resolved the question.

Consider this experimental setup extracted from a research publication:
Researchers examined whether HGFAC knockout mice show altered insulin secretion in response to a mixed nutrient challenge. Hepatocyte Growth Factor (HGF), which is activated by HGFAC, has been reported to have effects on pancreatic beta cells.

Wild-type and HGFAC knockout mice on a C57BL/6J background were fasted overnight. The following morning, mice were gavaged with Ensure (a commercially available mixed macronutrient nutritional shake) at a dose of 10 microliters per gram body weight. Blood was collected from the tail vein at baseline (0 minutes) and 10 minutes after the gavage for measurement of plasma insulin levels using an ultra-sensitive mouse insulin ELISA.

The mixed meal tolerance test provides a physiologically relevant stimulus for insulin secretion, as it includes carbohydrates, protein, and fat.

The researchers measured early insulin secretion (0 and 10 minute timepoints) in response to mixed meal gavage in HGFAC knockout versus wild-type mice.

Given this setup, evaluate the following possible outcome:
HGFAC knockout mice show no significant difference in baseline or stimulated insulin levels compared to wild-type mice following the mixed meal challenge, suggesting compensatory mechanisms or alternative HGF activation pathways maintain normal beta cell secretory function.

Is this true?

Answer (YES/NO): NO